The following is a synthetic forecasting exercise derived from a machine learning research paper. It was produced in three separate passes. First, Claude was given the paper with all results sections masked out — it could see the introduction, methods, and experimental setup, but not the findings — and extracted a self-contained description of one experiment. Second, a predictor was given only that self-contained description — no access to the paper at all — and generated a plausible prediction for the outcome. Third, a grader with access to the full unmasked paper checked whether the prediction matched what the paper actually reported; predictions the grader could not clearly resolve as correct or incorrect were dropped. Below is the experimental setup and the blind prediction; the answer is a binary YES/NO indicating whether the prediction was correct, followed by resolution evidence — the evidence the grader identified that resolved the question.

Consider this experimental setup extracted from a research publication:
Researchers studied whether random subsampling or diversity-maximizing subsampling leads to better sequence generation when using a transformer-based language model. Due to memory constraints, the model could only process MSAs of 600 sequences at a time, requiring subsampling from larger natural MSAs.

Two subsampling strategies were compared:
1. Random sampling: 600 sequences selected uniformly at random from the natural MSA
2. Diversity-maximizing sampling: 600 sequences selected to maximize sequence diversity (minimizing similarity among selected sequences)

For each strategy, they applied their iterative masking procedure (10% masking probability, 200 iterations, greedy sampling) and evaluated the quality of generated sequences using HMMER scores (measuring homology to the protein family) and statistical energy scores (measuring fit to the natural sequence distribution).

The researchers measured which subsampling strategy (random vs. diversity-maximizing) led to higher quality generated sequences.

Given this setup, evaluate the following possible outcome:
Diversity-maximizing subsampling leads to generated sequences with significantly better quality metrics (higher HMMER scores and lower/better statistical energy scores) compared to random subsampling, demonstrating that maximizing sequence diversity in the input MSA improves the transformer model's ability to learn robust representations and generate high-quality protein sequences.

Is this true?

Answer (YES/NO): NO